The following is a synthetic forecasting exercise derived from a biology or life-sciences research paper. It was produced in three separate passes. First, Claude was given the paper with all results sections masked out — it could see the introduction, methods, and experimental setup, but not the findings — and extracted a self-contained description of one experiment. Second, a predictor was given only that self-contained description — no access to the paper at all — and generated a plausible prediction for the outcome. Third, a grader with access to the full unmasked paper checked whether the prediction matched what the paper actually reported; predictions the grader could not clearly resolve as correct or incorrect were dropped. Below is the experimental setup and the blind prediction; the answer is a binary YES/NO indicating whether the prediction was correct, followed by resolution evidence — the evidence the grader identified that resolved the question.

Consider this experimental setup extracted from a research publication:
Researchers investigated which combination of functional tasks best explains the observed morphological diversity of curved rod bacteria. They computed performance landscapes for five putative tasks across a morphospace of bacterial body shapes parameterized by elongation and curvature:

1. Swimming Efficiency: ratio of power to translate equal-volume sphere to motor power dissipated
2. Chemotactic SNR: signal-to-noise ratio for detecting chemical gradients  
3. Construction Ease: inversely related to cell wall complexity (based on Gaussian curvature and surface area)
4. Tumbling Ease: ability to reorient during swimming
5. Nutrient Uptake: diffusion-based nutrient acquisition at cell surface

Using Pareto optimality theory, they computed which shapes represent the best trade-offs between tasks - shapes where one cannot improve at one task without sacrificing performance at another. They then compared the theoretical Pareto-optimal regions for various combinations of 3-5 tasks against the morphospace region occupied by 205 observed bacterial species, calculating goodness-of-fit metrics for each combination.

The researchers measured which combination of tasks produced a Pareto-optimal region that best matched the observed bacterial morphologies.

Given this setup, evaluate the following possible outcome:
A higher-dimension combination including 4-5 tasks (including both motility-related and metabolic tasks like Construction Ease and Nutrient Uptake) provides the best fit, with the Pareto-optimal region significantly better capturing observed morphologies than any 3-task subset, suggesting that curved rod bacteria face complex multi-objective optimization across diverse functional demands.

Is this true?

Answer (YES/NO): NO